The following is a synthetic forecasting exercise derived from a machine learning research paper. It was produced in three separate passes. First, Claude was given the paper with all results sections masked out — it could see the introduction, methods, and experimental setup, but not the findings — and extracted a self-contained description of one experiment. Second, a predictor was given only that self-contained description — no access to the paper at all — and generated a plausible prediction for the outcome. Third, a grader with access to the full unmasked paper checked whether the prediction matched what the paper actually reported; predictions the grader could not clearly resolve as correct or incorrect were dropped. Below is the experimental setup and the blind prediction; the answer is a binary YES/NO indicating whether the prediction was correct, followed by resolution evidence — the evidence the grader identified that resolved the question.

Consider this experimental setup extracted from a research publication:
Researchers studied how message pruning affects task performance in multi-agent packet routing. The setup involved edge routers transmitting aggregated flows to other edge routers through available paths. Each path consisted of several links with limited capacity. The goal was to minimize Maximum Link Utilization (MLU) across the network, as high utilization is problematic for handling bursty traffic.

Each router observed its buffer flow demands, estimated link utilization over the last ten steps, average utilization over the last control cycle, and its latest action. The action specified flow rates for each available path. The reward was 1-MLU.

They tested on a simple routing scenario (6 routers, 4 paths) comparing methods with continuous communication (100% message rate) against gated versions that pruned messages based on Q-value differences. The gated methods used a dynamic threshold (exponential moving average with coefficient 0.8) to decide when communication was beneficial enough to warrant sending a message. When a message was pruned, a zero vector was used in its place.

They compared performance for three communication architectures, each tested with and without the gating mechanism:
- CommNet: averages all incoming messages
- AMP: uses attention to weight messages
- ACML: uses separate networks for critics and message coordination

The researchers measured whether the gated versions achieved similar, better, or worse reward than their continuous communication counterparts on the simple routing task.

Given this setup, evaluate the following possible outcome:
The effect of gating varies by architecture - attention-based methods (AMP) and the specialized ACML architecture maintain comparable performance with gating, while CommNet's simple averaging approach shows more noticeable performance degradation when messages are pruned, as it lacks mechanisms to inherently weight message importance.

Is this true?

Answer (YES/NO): NO